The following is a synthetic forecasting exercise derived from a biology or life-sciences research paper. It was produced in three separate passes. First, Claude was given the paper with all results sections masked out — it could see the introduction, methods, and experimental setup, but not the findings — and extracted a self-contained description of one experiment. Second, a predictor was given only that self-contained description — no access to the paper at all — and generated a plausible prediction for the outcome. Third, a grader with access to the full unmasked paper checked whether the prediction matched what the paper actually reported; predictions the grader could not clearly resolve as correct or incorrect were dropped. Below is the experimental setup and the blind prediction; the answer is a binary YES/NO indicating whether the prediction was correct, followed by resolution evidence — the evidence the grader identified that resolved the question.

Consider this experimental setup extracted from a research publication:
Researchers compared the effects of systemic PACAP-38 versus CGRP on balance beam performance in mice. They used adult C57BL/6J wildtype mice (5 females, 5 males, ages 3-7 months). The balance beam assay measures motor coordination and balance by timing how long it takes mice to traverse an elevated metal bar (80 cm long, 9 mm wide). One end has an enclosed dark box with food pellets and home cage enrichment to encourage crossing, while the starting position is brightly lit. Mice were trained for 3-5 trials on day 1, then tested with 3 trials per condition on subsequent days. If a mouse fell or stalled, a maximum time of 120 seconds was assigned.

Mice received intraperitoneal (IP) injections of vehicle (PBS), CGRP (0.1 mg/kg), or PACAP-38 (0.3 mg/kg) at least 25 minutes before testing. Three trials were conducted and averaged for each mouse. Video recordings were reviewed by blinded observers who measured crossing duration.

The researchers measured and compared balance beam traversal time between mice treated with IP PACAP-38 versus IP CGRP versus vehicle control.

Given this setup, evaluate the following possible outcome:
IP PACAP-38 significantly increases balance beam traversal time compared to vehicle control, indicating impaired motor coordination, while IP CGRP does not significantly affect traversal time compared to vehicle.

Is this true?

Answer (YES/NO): YES